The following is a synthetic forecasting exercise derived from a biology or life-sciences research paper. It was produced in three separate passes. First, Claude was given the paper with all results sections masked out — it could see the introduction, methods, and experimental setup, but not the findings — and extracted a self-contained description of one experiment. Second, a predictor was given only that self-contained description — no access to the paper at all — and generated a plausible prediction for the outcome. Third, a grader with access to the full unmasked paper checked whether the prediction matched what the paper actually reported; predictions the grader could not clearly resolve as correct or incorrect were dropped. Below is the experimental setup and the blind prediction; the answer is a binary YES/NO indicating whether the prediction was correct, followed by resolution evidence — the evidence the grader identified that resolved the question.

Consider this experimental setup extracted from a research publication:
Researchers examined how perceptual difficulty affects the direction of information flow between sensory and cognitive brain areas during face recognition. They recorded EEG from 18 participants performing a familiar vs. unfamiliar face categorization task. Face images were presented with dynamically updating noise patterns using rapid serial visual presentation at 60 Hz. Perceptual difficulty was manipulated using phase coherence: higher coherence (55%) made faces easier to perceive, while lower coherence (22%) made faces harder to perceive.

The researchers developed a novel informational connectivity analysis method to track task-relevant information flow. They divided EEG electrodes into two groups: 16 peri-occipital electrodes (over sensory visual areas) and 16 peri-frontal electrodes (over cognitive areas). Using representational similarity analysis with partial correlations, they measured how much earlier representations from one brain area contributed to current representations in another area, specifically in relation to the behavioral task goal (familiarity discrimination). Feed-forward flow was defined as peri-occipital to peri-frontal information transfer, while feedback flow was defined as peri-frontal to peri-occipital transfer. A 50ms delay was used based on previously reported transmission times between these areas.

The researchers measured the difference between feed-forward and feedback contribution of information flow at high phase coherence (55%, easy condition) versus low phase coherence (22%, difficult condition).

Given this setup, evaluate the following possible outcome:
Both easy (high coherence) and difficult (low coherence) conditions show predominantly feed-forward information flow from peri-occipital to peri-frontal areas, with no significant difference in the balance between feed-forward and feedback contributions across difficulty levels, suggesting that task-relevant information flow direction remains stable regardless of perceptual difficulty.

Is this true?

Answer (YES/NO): NO